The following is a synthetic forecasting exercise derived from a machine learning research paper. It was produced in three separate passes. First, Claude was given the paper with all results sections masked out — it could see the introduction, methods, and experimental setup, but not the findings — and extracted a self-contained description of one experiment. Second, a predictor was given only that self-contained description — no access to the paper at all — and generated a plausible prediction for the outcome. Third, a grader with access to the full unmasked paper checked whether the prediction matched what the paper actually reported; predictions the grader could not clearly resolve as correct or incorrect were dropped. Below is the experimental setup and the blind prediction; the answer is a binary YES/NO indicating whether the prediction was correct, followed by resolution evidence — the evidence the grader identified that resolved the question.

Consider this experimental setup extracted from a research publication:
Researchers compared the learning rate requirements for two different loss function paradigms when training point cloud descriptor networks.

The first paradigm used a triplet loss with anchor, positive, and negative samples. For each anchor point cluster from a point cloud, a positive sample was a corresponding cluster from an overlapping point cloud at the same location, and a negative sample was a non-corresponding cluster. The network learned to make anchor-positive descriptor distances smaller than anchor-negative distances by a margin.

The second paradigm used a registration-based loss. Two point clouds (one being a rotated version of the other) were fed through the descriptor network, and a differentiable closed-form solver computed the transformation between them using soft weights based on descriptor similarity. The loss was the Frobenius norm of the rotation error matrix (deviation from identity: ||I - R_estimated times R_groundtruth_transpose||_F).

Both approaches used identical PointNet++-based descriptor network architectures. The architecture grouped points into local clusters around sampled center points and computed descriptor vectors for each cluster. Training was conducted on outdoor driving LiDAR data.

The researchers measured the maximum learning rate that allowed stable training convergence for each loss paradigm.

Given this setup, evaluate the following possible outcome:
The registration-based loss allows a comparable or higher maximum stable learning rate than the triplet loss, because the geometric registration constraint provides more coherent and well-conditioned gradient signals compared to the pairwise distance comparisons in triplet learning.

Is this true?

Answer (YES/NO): YES